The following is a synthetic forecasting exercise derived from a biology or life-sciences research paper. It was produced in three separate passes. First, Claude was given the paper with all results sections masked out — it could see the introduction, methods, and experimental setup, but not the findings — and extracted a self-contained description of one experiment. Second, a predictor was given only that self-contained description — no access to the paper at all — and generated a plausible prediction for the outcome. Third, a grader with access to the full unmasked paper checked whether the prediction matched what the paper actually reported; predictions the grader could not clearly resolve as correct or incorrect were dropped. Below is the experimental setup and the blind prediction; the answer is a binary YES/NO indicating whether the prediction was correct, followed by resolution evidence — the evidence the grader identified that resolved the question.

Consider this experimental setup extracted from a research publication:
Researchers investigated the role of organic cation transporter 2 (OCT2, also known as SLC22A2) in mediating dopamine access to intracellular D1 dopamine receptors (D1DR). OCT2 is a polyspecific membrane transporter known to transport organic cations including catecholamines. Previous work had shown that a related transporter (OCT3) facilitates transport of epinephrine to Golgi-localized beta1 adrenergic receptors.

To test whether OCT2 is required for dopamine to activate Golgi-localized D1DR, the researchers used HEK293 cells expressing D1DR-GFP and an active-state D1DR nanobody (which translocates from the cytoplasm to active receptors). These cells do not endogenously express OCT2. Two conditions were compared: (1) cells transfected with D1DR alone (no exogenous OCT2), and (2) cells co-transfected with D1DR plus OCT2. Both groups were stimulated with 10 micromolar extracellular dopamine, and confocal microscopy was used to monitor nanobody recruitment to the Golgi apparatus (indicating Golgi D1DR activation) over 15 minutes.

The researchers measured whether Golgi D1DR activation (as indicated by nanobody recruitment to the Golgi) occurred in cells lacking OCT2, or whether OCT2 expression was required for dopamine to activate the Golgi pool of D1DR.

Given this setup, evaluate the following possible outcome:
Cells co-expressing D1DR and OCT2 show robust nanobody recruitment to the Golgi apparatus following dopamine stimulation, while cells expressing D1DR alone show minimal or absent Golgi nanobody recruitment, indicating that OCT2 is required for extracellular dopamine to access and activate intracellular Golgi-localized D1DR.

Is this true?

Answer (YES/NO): YES